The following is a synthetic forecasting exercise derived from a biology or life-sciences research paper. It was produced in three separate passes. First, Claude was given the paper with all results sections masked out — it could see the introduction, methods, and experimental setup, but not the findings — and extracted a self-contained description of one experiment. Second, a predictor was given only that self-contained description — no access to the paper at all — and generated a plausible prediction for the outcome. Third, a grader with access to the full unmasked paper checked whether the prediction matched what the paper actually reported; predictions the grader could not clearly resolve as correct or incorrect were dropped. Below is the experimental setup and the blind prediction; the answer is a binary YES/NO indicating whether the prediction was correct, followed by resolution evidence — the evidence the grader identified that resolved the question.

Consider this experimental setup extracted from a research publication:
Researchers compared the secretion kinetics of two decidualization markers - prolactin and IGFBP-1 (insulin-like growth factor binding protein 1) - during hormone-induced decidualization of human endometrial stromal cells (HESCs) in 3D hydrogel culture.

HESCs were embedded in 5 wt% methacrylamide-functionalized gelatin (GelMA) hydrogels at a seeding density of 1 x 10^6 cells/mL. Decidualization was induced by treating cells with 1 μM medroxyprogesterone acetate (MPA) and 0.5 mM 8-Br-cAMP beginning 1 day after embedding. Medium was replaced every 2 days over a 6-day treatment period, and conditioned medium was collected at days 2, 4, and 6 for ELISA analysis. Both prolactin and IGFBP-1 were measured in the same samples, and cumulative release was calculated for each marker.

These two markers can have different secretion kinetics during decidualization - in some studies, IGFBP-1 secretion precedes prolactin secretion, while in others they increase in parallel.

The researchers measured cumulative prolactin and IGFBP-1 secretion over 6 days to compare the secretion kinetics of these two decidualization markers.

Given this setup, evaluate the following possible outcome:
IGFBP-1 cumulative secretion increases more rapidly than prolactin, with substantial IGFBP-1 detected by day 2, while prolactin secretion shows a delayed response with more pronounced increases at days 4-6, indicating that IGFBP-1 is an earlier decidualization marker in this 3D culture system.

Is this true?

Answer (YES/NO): YES